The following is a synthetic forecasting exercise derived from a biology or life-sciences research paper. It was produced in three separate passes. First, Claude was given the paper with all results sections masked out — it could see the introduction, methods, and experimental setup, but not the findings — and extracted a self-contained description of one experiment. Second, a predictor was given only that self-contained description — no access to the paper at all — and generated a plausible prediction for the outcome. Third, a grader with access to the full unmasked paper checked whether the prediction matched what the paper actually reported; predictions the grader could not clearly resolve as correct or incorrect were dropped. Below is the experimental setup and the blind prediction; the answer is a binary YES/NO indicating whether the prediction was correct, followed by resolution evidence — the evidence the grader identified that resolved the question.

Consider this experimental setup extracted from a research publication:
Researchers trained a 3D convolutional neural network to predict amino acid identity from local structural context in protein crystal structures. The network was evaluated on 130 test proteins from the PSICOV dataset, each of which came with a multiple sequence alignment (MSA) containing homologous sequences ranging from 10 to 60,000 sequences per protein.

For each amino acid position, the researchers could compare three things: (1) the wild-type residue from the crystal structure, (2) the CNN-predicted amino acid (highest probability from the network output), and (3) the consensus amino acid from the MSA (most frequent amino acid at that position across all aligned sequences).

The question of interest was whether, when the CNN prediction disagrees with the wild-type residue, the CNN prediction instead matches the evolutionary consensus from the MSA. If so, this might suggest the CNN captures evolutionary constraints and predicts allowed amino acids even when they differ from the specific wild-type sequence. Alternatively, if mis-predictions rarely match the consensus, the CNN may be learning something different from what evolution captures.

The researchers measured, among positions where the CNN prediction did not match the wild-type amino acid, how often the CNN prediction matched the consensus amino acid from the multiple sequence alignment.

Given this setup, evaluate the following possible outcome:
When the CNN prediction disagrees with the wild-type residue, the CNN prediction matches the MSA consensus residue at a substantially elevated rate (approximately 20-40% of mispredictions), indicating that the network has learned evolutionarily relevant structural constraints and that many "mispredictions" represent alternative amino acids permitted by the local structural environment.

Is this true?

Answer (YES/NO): NO